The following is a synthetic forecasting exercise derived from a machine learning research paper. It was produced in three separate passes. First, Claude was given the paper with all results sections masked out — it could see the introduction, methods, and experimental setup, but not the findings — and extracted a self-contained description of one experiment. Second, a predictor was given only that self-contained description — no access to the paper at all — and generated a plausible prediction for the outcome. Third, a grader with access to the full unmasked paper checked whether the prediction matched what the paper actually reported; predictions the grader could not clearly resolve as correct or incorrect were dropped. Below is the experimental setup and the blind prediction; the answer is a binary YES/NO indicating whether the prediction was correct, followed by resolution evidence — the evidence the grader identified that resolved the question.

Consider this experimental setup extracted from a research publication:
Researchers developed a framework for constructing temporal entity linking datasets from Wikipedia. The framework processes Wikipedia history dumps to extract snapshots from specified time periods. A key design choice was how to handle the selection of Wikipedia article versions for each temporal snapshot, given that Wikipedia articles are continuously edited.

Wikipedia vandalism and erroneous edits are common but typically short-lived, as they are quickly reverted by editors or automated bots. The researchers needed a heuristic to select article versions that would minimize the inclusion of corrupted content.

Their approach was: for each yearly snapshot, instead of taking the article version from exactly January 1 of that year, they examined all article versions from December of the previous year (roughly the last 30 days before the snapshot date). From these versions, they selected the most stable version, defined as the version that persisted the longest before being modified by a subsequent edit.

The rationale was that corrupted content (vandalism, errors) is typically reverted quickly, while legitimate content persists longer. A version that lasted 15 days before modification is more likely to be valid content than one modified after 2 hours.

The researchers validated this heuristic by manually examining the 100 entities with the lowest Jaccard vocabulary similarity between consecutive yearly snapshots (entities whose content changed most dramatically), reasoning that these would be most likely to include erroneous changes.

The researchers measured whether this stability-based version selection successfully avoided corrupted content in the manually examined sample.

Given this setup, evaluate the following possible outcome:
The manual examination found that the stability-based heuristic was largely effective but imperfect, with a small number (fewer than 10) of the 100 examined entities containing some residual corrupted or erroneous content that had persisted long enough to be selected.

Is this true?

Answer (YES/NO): NO